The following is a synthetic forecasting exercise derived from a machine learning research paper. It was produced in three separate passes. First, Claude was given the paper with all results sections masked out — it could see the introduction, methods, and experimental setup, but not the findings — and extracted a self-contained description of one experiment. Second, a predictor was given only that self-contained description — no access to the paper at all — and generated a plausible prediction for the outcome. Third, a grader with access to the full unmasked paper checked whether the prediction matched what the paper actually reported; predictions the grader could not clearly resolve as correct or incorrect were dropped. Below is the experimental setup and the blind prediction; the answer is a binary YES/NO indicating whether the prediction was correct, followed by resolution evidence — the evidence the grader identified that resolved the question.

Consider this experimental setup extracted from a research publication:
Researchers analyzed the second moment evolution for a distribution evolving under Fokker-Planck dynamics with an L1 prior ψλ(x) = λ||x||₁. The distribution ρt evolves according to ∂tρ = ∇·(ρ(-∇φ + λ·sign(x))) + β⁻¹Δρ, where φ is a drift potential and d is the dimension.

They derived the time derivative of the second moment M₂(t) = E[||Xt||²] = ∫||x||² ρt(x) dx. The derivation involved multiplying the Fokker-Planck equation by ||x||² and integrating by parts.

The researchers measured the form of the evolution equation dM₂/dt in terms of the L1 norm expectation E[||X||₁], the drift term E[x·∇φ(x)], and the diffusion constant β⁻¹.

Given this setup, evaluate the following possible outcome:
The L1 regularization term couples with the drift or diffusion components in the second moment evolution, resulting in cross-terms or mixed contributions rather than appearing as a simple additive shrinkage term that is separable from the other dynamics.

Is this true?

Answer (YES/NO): NO